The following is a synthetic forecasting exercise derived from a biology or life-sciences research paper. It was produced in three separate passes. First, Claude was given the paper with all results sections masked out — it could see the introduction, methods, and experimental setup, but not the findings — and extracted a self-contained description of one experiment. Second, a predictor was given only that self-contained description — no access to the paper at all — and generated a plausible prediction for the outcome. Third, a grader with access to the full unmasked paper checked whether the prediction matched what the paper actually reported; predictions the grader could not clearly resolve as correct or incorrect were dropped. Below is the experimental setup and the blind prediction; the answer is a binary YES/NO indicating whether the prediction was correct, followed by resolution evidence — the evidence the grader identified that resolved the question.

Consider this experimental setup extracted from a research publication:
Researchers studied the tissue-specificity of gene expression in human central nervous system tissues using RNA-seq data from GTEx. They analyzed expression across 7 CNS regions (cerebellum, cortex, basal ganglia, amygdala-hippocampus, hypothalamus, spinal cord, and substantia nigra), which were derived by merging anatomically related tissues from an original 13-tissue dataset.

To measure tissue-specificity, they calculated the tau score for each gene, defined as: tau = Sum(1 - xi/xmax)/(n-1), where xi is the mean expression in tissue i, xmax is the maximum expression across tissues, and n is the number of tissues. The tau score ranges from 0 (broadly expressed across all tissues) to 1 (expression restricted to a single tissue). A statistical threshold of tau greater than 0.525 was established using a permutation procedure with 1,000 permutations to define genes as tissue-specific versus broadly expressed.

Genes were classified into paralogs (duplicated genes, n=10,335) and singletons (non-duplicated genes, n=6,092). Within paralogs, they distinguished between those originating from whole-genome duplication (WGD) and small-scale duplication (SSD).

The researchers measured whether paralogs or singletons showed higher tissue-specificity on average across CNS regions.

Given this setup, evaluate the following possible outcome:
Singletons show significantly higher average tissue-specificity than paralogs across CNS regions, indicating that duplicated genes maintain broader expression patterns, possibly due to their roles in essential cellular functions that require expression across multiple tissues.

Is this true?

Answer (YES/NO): NO